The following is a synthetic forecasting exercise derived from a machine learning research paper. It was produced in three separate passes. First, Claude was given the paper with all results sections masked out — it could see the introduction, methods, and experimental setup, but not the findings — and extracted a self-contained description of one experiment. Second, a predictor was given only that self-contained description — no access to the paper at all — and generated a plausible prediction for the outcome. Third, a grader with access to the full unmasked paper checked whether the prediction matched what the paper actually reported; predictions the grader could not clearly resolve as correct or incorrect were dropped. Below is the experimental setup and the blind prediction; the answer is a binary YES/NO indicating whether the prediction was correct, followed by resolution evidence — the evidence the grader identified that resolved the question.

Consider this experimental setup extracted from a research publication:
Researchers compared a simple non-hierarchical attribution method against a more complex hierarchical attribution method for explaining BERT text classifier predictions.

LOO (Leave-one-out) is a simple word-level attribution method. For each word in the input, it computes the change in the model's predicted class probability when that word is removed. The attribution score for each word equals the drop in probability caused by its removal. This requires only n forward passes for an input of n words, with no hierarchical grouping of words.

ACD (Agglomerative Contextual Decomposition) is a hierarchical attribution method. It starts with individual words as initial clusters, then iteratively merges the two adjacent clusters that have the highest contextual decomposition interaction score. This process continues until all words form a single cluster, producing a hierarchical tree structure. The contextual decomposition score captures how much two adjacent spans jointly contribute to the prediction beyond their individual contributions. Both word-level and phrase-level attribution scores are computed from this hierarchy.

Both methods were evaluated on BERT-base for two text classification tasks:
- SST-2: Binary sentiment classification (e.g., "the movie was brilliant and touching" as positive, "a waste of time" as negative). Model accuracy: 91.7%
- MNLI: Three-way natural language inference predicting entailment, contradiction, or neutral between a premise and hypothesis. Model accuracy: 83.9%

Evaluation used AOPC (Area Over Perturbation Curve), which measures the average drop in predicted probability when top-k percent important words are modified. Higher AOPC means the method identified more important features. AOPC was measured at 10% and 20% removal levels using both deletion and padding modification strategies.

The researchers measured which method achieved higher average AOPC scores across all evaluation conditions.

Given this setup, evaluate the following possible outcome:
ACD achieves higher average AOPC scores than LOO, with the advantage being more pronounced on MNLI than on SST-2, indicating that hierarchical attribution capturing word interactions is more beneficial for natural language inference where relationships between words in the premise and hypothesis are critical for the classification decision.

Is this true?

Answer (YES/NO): NO